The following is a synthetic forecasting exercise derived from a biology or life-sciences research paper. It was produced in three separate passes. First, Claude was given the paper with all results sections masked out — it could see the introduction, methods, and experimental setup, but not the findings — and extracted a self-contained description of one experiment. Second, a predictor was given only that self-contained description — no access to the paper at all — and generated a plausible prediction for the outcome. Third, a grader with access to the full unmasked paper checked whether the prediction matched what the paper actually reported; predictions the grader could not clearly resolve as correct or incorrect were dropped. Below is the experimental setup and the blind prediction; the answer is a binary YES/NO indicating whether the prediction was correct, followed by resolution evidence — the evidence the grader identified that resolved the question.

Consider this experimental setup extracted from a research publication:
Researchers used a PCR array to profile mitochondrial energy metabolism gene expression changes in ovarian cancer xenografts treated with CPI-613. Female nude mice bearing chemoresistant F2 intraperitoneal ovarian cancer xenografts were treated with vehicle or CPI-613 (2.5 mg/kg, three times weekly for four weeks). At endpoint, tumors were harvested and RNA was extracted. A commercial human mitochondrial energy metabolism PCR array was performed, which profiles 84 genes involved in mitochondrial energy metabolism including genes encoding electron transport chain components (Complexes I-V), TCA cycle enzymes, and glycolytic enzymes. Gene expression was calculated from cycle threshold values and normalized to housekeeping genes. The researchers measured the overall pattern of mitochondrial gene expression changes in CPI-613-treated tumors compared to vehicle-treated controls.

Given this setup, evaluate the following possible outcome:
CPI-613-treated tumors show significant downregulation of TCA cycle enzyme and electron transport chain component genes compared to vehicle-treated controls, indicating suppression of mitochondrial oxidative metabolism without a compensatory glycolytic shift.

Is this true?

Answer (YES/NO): YES